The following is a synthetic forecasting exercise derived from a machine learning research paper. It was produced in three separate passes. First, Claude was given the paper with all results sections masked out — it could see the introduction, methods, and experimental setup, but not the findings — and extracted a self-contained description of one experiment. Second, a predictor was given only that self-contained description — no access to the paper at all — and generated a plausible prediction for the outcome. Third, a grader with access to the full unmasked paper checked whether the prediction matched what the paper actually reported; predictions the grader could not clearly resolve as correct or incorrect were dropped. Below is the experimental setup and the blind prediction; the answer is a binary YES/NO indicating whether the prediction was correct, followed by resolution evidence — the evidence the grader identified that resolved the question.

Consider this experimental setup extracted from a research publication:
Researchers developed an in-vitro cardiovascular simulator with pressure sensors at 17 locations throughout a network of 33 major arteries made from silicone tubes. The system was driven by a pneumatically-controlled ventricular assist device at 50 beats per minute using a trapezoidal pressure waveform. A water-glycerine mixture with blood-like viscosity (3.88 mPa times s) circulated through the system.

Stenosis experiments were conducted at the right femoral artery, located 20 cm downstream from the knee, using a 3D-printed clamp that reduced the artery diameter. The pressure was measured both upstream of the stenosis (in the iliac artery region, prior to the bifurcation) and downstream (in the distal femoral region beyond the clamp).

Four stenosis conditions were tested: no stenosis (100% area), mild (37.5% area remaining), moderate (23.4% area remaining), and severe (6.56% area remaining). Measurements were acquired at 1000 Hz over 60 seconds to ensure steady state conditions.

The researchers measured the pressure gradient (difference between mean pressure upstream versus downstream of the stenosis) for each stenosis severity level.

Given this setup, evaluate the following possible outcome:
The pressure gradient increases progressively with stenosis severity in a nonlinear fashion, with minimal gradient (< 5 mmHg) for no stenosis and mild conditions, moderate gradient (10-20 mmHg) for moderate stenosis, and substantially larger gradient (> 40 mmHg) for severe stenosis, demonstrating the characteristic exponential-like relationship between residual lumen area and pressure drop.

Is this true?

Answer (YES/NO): NO